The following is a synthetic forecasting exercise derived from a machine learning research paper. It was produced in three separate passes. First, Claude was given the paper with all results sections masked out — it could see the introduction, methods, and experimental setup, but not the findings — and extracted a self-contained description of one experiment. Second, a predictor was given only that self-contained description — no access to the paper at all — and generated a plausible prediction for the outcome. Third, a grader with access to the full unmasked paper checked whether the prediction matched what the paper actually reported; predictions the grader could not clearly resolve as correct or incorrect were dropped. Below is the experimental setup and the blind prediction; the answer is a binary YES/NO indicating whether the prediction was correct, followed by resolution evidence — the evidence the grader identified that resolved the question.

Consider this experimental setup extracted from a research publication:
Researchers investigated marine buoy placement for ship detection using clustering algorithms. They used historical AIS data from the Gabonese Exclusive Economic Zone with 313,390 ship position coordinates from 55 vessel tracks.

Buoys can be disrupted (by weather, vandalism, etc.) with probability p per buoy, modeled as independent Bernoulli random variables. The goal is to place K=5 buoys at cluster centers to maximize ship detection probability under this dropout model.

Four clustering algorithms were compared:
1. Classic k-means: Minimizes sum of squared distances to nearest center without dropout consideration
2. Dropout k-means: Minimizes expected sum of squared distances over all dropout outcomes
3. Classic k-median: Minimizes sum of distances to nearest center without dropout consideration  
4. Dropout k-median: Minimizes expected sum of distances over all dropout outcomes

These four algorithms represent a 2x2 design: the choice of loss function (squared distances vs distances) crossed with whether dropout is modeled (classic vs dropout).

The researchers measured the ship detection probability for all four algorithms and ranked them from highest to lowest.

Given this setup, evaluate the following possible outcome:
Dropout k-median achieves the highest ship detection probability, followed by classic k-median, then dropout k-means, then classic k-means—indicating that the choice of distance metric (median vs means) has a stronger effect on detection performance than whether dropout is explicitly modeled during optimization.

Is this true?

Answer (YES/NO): YES